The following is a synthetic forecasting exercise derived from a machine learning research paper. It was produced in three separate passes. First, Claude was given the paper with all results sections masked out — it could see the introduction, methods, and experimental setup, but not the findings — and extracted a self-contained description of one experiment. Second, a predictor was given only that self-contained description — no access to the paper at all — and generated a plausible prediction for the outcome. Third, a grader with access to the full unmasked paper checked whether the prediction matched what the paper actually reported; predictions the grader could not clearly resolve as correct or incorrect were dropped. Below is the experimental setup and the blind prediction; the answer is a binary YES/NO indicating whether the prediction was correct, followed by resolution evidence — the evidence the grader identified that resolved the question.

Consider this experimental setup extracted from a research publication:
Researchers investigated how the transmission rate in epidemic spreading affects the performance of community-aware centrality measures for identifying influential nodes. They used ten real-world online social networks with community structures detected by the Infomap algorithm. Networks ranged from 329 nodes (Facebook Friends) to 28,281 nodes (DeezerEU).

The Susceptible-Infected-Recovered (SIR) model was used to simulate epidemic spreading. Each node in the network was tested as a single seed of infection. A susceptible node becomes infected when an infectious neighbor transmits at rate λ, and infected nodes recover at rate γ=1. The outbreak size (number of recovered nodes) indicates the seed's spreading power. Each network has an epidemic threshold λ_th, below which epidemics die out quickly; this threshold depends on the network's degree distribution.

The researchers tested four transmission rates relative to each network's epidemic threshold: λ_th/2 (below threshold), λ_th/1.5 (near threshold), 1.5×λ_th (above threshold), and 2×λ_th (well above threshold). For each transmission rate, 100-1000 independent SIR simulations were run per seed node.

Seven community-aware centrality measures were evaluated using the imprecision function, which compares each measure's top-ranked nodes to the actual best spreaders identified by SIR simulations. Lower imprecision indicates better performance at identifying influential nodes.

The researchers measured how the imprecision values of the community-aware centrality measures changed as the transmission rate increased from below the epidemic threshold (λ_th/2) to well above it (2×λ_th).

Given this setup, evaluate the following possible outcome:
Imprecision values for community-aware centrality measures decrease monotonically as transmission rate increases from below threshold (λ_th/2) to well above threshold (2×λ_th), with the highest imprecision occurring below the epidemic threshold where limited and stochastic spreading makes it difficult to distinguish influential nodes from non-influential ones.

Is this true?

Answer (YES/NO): NO